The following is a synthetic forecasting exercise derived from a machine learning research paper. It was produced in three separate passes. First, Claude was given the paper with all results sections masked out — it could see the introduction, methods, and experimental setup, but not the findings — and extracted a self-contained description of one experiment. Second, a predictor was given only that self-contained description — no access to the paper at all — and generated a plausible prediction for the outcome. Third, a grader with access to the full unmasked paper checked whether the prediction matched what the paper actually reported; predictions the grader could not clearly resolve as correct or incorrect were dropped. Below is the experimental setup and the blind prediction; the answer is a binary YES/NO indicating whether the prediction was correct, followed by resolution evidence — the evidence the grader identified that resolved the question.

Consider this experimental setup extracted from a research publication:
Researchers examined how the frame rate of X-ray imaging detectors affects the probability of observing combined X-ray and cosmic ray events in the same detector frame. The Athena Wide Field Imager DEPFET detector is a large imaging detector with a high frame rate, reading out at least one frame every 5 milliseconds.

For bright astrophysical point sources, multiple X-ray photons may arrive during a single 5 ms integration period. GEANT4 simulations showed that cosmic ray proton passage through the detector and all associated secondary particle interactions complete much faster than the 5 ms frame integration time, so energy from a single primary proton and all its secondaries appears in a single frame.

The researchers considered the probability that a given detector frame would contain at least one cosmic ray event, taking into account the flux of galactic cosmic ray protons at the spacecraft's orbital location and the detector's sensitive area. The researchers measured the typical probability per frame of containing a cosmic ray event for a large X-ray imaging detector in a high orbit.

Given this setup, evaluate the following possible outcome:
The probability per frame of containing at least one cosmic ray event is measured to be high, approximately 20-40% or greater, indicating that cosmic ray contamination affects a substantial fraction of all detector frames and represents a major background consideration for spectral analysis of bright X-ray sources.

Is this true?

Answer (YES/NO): NO